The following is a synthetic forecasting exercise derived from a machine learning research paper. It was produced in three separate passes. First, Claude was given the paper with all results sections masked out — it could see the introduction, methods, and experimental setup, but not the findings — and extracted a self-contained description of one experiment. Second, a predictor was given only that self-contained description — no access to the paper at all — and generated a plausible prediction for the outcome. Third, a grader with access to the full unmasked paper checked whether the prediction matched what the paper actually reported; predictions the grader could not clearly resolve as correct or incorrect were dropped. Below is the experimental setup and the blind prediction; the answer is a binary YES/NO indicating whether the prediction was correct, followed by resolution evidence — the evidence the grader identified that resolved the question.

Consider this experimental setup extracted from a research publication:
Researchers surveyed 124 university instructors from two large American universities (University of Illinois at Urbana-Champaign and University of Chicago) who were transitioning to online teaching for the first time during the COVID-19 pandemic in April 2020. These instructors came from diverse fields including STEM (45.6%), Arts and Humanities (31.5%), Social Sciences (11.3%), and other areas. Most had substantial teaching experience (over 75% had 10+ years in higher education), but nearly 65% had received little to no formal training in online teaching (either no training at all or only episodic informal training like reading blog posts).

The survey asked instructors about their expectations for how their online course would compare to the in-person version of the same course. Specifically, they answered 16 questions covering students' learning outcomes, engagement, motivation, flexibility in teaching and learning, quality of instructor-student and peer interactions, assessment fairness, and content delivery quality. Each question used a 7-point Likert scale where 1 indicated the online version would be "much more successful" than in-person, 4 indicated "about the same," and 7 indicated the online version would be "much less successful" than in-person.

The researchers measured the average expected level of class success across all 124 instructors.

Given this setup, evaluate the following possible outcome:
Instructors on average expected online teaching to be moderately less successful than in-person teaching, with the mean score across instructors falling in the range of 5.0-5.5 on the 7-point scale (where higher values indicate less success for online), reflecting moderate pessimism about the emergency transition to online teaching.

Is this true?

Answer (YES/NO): NO